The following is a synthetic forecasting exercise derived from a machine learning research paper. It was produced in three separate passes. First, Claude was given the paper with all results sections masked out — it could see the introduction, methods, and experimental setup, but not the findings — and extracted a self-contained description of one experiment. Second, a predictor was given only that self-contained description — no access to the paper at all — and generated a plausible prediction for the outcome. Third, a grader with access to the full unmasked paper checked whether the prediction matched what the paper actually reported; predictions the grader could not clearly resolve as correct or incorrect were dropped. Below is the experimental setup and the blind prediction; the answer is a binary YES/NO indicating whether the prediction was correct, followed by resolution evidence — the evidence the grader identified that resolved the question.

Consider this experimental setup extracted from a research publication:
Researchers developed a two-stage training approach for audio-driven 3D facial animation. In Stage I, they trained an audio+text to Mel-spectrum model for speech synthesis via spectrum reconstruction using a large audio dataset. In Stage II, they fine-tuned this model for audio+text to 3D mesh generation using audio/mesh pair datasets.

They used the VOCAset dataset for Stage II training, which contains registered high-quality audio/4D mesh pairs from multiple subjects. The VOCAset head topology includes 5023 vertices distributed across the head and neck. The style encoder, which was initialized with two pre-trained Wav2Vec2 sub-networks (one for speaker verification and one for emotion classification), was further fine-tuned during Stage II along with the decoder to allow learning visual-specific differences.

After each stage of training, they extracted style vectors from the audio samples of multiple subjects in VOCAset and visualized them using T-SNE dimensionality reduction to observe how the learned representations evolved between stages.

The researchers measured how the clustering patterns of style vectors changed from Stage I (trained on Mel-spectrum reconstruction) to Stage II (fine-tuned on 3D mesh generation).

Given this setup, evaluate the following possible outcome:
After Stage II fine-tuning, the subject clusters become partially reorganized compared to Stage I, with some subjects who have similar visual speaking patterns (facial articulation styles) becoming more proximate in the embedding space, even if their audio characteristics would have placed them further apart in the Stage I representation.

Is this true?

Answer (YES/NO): YES